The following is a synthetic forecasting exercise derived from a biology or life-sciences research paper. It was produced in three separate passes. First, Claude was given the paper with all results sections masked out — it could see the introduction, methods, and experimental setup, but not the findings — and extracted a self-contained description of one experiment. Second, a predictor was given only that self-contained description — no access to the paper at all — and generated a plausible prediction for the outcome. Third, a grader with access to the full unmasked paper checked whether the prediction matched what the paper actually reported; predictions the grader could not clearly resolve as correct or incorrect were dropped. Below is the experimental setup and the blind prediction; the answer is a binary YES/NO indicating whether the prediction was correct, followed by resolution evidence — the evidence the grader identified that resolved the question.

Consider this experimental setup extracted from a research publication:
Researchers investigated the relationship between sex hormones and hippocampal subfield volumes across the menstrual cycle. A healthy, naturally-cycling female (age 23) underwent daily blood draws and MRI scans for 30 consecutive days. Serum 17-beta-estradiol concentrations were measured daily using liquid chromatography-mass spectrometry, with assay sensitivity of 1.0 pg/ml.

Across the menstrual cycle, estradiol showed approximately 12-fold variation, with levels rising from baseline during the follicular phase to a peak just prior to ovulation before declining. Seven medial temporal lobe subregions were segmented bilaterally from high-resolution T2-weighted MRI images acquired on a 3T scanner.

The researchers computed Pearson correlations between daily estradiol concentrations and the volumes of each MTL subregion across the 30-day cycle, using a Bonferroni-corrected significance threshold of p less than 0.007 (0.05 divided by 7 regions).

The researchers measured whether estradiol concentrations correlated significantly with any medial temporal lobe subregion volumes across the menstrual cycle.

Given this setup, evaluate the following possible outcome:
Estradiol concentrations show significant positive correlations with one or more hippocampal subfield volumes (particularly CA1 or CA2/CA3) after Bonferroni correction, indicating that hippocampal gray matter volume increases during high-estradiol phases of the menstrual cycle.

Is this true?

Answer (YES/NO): NO